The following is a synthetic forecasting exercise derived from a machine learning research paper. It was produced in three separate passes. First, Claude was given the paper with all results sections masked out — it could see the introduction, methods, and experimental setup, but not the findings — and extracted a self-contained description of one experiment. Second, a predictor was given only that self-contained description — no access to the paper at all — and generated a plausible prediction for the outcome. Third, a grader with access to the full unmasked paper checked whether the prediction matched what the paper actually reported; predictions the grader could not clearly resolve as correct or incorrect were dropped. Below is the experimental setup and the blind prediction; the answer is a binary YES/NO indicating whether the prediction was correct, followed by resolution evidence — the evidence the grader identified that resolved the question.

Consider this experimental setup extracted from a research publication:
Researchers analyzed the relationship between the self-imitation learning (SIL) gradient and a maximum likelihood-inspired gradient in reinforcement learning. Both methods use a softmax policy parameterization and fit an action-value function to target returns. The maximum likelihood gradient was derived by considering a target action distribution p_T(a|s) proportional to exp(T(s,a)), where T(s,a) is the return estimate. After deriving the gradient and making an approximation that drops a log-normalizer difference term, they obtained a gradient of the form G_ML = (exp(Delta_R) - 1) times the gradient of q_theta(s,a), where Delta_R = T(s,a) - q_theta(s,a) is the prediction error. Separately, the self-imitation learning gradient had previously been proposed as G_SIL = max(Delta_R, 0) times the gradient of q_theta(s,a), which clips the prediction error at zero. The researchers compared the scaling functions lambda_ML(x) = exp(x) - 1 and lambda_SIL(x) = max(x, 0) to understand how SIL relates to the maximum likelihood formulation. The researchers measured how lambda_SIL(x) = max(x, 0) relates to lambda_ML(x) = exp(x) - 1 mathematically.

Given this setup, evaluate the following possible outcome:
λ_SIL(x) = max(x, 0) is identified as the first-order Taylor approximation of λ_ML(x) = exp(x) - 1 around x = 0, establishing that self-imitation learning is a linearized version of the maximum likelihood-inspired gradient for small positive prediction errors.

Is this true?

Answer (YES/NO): NO